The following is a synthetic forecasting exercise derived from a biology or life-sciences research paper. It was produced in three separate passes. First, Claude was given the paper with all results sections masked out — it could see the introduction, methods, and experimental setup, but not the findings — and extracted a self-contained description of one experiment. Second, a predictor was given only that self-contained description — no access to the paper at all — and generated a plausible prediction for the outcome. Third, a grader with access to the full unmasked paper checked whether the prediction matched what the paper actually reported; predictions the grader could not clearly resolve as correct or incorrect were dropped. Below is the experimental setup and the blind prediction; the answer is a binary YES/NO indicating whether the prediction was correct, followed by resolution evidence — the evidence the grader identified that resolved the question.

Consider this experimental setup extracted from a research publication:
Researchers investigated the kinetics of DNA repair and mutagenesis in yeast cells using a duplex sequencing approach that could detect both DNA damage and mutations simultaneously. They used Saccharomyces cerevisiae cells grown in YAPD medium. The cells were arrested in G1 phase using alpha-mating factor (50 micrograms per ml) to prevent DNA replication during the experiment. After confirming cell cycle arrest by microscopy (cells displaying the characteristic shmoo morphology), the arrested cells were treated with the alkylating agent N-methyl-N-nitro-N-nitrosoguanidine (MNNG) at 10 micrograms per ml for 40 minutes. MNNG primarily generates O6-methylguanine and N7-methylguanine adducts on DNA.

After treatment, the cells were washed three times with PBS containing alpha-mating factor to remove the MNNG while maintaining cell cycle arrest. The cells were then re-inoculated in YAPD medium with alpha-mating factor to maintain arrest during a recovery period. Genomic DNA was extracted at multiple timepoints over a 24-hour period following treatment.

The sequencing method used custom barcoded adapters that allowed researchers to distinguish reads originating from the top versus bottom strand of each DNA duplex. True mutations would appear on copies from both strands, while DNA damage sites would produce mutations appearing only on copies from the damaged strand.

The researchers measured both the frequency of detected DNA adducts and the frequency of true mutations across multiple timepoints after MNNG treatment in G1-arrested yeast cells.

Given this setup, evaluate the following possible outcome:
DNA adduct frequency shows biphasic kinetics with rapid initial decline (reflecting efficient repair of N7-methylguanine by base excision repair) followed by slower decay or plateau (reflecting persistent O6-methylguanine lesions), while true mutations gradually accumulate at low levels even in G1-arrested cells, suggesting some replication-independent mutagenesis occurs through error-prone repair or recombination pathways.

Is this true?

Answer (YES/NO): NO